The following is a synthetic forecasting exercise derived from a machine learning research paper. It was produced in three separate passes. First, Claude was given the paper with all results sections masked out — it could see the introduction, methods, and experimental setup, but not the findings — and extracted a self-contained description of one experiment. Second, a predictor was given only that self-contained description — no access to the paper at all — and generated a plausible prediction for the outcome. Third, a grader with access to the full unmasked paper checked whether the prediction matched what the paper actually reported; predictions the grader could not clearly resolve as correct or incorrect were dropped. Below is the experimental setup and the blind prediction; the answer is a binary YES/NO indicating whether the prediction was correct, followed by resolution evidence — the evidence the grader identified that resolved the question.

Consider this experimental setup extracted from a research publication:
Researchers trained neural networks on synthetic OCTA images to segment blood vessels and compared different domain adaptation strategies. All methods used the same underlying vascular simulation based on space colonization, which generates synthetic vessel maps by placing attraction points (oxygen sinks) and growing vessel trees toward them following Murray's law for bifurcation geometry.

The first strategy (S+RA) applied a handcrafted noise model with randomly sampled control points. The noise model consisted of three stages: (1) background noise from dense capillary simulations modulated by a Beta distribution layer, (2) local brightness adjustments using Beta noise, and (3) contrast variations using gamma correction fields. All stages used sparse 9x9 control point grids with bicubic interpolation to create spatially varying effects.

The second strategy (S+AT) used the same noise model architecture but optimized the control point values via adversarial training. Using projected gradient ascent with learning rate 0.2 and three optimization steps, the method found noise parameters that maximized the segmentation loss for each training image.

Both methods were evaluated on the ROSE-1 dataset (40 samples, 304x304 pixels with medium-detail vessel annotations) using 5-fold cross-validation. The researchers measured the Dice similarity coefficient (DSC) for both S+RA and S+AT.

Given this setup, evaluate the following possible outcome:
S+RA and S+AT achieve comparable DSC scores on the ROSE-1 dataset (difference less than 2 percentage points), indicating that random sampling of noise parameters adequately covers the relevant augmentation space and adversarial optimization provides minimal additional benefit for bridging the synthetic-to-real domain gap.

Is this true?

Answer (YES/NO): YES